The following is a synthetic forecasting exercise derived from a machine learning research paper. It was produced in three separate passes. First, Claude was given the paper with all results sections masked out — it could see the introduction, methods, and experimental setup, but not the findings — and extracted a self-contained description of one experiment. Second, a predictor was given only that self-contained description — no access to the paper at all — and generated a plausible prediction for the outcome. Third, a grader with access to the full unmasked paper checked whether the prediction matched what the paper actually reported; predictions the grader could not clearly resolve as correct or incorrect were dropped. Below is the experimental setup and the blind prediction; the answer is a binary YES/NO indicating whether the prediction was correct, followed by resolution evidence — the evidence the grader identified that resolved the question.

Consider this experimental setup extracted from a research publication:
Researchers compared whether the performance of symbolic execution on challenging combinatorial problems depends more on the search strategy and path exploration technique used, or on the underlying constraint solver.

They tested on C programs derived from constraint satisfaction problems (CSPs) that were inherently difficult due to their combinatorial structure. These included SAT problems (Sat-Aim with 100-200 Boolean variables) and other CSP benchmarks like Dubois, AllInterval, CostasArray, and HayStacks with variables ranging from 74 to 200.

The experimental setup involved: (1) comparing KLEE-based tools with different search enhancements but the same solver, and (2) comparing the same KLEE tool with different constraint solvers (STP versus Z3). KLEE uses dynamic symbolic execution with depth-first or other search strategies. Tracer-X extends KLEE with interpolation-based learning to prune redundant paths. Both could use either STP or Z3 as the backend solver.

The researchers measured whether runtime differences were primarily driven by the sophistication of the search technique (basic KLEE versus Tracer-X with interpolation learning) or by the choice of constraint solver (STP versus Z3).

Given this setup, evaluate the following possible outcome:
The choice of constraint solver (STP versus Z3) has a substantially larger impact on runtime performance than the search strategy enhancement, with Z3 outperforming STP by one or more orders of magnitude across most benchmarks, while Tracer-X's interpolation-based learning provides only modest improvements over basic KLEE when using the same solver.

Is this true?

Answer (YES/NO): NO